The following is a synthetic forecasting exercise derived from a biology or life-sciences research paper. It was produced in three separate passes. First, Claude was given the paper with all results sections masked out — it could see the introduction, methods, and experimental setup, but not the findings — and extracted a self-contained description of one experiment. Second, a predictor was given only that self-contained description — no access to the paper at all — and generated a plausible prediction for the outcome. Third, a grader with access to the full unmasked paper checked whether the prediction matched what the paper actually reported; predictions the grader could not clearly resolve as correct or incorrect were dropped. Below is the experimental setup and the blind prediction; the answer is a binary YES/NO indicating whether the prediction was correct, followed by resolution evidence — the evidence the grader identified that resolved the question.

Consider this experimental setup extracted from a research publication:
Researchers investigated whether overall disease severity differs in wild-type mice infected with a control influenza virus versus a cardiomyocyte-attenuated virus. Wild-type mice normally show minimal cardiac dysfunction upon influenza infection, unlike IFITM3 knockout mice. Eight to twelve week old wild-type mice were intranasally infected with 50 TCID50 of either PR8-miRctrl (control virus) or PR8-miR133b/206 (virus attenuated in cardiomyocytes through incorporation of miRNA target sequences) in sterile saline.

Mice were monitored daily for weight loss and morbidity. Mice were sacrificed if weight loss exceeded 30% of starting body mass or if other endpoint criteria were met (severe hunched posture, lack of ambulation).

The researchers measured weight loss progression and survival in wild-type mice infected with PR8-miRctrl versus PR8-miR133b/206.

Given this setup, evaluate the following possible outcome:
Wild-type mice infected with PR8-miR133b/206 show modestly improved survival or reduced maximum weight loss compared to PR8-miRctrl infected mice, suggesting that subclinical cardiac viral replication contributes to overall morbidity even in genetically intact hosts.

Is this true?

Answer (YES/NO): NO